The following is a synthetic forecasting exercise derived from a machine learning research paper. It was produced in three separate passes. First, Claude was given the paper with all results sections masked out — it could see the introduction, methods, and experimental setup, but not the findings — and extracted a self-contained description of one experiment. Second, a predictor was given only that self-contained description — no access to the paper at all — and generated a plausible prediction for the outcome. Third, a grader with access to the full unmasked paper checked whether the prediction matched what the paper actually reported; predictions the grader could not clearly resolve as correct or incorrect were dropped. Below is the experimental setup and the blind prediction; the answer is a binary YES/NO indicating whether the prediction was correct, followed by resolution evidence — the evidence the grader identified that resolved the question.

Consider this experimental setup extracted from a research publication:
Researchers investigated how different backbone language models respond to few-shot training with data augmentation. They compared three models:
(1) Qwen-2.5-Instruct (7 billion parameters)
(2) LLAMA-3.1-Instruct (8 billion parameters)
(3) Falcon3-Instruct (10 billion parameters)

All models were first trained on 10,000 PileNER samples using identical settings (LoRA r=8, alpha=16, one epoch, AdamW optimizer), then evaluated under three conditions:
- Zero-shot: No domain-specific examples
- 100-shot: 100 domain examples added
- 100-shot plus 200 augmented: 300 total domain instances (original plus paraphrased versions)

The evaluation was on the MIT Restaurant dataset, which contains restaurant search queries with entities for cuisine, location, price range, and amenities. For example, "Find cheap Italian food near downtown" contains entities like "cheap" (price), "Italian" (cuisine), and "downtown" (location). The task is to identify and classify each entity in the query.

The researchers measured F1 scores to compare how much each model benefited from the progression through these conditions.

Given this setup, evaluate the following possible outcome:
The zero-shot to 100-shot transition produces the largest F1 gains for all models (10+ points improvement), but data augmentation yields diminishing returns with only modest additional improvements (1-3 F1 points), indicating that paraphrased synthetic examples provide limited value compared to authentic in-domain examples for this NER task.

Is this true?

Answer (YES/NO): NO